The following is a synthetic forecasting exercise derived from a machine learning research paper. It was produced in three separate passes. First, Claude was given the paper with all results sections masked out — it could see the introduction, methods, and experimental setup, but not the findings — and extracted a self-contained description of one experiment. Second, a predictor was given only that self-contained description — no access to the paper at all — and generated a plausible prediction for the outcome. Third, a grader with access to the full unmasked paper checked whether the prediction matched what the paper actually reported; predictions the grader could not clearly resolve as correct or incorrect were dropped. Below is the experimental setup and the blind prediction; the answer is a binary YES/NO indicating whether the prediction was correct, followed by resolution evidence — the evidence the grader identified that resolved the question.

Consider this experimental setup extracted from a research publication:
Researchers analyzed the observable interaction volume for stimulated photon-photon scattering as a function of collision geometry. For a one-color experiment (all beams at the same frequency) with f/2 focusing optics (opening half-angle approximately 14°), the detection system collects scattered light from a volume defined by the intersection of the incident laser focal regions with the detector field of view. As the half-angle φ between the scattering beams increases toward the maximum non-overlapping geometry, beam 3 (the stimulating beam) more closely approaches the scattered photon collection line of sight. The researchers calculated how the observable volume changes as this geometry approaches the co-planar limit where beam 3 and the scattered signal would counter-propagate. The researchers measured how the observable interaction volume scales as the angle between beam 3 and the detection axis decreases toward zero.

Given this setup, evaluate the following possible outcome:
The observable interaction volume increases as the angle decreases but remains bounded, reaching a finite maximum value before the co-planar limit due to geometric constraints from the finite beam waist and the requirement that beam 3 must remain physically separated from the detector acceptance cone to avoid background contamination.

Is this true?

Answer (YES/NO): NO